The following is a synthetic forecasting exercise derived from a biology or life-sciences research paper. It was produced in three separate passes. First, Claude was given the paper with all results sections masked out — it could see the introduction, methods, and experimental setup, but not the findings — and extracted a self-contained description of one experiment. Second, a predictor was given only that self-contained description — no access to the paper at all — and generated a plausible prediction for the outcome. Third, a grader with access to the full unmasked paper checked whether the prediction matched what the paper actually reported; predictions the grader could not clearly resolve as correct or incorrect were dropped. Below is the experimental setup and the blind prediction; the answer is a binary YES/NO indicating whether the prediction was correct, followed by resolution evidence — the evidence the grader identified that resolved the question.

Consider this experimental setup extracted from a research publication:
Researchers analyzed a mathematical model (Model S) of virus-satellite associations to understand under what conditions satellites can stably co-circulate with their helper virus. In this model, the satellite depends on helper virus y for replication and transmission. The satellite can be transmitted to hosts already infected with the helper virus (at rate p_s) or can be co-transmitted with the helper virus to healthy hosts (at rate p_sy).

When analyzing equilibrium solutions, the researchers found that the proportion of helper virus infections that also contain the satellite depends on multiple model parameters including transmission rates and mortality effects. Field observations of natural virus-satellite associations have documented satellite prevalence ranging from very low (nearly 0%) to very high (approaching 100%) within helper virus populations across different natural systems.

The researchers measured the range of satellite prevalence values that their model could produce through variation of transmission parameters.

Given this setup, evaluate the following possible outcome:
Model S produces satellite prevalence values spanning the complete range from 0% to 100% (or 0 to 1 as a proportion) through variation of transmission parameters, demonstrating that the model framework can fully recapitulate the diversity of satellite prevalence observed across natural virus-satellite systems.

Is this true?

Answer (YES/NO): YES